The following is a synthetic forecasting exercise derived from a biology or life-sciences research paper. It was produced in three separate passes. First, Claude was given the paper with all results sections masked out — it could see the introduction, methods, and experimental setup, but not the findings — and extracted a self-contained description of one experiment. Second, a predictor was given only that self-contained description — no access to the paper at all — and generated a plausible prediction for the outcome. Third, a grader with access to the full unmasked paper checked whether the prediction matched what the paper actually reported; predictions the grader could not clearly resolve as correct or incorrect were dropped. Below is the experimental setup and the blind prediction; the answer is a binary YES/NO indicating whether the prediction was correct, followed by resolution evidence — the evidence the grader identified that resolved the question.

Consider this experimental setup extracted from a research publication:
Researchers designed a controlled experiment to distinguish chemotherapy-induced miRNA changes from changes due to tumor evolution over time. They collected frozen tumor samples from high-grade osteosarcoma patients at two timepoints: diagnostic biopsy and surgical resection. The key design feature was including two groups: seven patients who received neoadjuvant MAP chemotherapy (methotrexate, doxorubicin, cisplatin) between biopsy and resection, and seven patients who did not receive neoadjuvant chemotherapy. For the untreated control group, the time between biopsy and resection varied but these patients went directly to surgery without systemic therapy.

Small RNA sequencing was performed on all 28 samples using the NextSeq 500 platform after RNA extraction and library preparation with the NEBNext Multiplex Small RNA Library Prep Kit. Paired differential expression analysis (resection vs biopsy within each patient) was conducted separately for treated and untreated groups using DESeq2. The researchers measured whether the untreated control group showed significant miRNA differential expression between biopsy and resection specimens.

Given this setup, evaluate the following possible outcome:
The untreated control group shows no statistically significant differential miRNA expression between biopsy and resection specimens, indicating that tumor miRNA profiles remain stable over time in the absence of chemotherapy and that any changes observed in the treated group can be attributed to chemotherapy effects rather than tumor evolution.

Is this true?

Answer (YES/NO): NO